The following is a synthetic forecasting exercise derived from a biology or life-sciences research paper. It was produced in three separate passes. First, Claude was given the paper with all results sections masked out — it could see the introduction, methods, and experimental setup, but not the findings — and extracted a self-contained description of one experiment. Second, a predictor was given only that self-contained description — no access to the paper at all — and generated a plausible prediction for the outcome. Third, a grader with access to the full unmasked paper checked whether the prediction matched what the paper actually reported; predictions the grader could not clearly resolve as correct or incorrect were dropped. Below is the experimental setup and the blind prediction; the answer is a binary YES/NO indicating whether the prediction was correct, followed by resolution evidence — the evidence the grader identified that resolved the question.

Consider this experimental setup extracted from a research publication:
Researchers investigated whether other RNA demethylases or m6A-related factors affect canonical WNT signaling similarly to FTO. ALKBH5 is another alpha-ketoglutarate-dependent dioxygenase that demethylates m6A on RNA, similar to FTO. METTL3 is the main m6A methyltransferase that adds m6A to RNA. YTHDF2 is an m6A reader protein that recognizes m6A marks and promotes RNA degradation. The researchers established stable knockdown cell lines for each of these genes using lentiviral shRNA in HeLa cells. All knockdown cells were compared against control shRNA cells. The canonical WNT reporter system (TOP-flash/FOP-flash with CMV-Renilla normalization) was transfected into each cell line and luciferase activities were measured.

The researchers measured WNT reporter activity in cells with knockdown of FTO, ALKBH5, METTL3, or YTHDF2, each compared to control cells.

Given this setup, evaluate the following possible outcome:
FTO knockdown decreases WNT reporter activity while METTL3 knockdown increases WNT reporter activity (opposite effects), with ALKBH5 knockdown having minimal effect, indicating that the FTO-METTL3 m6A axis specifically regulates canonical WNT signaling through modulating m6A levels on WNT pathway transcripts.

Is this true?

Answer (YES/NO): NO